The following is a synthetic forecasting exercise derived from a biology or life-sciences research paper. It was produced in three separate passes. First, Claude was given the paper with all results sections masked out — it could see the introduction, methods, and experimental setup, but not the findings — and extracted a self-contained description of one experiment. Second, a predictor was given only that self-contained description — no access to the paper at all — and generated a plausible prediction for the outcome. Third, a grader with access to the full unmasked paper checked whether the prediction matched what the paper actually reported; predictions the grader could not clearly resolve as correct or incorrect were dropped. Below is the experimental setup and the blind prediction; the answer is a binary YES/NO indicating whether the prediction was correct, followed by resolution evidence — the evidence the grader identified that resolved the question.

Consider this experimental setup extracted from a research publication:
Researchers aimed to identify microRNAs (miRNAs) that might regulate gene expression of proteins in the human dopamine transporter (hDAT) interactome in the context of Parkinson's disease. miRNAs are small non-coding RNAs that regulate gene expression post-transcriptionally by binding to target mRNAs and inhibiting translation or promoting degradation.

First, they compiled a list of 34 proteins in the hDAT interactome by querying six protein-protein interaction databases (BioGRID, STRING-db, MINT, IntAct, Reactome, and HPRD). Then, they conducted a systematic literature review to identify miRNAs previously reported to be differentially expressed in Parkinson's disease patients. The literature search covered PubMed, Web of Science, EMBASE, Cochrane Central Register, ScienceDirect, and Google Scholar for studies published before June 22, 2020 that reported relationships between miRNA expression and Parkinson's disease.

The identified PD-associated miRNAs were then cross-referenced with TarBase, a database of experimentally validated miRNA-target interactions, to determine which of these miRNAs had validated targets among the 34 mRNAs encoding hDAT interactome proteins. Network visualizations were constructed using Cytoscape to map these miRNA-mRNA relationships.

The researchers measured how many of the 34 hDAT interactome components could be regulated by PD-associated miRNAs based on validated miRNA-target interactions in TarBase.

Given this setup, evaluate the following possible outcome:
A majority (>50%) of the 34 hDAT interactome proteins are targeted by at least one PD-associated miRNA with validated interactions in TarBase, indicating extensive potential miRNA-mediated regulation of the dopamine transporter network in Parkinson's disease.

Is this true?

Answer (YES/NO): YES